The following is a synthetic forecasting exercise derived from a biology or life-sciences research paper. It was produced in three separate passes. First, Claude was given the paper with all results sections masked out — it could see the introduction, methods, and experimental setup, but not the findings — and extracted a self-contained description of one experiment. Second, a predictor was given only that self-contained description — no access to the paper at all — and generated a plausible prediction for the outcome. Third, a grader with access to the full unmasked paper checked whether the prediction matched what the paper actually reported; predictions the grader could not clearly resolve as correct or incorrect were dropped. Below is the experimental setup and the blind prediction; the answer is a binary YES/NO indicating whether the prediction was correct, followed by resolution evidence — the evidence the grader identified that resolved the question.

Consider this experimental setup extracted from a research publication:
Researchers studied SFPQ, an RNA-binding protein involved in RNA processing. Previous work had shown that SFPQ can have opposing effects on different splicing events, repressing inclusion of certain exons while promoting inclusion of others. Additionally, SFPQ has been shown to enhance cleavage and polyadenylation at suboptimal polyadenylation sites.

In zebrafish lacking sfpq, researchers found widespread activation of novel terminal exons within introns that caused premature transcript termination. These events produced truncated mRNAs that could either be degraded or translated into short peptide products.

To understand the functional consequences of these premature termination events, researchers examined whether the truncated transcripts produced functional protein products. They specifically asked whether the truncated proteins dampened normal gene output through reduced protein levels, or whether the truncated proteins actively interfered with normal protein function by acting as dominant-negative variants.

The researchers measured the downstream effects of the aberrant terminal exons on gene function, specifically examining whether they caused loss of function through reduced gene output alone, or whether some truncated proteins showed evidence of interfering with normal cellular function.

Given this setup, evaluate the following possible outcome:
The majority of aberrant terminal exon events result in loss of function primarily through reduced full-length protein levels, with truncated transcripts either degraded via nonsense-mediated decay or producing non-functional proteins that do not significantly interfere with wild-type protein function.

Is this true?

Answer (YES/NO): YES